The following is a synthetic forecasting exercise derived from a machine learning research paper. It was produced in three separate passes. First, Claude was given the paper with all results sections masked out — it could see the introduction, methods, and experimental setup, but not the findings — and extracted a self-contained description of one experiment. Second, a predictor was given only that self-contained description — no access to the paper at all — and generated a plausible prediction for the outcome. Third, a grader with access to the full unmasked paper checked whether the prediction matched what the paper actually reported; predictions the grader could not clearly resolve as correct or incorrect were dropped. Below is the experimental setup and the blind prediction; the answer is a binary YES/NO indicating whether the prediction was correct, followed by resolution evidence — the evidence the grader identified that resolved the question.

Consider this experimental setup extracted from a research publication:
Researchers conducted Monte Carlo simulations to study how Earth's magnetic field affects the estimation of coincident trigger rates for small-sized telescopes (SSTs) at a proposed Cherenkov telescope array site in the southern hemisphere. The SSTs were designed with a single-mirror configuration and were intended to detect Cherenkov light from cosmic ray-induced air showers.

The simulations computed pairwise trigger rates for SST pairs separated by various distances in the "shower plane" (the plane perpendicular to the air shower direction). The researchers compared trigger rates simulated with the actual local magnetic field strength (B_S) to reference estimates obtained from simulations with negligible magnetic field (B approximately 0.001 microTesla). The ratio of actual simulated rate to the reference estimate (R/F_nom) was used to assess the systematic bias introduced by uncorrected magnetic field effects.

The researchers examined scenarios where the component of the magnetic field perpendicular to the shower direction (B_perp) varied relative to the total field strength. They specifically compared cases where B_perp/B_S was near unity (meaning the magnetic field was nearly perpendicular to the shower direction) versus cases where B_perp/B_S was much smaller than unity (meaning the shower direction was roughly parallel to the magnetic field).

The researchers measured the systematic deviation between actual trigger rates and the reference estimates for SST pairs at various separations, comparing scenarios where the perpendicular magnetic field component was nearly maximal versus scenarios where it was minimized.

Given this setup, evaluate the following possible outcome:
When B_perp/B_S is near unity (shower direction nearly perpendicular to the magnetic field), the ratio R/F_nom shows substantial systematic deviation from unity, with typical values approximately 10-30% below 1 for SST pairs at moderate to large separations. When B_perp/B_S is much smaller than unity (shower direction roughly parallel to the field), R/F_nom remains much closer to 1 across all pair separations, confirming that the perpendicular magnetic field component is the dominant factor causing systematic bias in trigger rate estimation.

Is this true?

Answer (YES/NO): NO